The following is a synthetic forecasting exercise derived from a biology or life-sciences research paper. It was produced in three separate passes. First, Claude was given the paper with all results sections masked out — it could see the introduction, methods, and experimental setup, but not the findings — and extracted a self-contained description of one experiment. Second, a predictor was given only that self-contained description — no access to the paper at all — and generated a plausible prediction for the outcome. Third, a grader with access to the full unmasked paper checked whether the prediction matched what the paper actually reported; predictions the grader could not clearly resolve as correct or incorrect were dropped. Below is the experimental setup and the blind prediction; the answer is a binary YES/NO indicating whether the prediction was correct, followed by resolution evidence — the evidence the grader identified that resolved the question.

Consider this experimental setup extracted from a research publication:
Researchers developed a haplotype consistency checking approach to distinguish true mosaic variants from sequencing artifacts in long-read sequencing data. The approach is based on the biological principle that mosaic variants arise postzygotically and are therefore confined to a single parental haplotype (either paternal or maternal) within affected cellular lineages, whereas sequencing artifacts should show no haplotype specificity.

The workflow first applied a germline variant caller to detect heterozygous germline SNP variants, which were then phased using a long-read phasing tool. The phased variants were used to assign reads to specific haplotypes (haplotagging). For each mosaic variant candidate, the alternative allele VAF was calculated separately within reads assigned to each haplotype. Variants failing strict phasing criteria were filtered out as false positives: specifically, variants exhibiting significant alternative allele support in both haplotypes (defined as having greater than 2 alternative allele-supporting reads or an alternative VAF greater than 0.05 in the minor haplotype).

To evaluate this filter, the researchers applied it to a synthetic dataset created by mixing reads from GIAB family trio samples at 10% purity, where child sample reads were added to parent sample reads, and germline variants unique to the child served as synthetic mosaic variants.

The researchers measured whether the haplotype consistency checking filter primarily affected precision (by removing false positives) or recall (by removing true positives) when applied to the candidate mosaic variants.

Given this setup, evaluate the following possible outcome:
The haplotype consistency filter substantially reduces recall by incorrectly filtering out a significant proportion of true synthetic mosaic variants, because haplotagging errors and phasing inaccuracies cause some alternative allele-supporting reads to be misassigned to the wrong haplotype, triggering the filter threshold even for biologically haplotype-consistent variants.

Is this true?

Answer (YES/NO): NO